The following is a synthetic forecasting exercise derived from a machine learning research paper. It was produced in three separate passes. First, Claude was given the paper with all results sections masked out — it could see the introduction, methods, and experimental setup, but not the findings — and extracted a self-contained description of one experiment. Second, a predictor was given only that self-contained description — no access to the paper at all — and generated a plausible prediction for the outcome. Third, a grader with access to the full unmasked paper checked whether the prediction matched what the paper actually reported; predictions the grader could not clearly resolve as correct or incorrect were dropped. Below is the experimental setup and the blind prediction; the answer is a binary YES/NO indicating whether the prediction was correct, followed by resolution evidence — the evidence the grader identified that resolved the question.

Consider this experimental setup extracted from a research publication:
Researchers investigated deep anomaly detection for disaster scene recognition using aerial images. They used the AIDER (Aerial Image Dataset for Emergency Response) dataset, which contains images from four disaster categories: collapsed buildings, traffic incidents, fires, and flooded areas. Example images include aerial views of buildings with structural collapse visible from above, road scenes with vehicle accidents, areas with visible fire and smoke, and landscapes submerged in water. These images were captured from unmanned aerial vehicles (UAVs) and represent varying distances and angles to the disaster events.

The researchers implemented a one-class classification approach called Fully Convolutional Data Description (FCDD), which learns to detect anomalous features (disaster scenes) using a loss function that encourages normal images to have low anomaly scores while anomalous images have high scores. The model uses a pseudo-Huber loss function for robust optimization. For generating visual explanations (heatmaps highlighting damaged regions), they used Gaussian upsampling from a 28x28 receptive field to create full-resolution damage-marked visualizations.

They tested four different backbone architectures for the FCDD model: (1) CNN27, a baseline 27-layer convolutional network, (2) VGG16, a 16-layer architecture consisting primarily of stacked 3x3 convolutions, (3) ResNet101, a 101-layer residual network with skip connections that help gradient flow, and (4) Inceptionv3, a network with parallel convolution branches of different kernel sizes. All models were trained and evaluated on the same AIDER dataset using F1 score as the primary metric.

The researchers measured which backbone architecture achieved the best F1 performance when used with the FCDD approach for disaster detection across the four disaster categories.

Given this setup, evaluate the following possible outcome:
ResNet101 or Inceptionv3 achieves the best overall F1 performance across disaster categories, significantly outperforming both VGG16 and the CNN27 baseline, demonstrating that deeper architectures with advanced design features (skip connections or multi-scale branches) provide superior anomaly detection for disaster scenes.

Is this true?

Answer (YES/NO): NO